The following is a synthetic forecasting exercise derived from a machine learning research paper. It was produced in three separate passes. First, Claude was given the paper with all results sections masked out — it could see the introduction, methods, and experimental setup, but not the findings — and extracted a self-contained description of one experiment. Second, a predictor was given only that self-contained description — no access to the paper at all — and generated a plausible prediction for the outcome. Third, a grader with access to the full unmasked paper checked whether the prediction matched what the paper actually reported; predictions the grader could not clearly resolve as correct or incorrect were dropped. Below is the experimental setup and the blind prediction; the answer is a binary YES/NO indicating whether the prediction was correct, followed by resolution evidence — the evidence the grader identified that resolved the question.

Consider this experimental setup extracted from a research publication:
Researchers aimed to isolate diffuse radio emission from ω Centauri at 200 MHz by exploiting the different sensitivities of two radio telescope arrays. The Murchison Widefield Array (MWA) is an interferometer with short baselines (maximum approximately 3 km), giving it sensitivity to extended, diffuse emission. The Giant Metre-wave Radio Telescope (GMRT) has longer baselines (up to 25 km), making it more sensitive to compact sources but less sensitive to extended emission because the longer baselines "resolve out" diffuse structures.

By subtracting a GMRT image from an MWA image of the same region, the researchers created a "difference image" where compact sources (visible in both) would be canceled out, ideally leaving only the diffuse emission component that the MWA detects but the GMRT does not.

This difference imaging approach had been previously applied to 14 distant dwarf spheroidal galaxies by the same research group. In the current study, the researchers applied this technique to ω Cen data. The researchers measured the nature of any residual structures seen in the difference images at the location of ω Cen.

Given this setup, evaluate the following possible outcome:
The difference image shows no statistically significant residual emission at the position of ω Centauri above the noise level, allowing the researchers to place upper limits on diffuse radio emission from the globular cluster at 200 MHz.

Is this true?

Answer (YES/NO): YES